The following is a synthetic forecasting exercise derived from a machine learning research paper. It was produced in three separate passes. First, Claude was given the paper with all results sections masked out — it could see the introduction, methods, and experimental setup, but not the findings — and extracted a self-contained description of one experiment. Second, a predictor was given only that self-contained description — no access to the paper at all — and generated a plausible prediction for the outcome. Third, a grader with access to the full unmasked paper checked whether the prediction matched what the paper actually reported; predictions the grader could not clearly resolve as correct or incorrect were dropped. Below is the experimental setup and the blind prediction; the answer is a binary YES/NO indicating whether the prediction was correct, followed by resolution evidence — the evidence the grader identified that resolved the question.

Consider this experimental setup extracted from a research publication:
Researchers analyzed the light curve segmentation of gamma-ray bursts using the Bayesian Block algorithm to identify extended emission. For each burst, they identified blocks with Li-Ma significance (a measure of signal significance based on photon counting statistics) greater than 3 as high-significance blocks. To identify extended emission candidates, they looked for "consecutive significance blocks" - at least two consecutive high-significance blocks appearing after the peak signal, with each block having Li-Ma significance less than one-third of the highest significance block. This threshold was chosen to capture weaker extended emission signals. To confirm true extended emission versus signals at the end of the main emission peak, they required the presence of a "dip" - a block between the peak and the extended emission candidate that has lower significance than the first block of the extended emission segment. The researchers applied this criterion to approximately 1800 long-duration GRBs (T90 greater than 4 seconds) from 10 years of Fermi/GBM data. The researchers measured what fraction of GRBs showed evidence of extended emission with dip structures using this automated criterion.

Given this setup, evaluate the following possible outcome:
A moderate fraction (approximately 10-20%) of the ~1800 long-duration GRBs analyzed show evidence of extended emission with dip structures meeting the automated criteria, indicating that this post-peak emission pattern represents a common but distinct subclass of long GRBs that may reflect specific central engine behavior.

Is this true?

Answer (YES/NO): NO